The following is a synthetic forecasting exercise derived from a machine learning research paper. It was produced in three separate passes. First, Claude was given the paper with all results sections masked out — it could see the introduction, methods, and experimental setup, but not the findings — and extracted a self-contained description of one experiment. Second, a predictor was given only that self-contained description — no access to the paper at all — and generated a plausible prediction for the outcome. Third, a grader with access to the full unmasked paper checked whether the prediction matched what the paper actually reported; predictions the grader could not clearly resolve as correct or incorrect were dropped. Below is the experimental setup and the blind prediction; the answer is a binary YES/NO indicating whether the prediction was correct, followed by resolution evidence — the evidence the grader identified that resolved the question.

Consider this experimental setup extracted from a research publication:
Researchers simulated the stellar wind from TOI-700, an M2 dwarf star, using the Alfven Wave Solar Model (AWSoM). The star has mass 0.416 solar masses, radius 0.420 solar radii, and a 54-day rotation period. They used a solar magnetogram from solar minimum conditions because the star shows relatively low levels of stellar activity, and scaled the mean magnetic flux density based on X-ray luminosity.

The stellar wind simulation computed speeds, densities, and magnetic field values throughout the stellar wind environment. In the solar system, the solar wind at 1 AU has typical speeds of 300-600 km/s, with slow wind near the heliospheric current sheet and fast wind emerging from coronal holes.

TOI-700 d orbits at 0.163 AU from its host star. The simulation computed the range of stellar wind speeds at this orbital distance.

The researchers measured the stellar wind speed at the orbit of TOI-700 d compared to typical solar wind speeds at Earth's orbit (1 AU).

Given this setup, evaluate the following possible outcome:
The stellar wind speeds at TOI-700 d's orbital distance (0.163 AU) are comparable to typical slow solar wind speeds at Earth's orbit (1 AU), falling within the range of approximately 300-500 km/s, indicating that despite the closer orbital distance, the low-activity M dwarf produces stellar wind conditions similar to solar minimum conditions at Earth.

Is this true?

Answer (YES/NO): NO